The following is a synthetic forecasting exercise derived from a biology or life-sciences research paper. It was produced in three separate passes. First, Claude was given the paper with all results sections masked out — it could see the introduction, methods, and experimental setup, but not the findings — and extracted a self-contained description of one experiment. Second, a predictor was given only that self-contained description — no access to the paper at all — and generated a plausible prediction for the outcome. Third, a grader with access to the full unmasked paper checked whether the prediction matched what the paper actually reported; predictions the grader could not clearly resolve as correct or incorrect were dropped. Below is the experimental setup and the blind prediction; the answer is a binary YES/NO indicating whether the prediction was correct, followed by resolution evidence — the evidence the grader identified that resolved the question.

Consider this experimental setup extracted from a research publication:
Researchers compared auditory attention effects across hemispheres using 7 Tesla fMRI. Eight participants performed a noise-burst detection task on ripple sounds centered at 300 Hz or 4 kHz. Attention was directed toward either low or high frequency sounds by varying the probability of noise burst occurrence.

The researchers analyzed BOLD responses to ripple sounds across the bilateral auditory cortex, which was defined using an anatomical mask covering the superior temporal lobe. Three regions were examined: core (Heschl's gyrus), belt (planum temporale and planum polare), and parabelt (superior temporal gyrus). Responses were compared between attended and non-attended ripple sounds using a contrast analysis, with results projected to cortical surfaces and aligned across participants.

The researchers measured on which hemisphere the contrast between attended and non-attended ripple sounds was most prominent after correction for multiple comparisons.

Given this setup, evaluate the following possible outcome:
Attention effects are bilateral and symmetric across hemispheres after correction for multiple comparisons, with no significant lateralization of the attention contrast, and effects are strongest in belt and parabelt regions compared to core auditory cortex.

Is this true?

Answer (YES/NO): NO